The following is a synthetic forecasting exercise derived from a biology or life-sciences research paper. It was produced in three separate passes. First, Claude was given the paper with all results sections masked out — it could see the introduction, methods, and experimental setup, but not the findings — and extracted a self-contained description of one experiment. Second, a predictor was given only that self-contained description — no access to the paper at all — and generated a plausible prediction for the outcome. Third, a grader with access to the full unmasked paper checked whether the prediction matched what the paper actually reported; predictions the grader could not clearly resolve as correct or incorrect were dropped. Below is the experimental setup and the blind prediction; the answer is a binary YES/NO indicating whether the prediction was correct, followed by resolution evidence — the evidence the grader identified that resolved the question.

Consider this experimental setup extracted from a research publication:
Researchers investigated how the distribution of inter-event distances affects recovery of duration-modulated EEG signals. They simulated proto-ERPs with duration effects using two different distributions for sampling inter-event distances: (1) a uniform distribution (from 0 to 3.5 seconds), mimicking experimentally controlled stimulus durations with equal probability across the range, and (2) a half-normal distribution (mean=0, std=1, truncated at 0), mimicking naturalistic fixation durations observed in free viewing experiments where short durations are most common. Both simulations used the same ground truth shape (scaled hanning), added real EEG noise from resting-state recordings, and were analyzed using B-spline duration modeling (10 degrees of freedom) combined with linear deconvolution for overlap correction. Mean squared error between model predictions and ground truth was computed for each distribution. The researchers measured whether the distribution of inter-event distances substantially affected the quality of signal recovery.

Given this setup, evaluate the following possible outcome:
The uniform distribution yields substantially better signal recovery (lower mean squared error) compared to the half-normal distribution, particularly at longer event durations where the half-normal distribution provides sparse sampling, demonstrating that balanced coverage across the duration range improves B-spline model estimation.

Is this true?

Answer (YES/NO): NO